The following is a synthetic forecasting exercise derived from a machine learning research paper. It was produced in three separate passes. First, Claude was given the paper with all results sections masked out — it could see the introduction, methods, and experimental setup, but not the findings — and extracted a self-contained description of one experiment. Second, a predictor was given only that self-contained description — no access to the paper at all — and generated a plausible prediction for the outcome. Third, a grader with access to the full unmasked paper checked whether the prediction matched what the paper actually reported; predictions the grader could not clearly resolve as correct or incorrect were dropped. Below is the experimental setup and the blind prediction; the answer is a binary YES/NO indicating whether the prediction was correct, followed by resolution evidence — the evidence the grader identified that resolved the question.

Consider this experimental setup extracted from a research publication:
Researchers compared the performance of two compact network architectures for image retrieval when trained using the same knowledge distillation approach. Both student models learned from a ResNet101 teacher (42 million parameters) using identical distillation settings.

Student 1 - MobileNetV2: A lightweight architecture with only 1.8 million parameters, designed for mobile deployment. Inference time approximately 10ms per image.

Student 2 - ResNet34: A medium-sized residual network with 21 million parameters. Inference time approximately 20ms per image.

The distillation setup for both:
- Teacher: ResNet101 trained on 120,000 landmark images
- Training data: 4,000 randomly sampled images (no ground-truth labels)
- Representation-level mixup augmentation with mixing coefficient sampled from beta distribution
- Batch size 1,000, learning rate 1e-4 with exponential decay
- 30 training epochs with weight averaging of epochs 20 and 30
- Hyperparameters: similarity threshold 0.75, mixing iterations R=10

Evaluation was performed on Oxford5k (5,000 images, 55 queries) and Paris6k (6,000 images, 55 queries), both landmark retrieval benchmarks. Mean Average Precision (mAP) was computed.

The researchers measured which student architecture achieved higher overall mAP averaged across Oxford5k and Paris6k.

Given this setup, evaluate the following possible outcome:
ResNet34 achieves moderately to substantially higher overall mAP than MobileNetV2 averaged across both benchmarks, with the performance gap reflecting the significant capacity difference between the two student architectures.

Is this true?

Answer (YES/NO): NO